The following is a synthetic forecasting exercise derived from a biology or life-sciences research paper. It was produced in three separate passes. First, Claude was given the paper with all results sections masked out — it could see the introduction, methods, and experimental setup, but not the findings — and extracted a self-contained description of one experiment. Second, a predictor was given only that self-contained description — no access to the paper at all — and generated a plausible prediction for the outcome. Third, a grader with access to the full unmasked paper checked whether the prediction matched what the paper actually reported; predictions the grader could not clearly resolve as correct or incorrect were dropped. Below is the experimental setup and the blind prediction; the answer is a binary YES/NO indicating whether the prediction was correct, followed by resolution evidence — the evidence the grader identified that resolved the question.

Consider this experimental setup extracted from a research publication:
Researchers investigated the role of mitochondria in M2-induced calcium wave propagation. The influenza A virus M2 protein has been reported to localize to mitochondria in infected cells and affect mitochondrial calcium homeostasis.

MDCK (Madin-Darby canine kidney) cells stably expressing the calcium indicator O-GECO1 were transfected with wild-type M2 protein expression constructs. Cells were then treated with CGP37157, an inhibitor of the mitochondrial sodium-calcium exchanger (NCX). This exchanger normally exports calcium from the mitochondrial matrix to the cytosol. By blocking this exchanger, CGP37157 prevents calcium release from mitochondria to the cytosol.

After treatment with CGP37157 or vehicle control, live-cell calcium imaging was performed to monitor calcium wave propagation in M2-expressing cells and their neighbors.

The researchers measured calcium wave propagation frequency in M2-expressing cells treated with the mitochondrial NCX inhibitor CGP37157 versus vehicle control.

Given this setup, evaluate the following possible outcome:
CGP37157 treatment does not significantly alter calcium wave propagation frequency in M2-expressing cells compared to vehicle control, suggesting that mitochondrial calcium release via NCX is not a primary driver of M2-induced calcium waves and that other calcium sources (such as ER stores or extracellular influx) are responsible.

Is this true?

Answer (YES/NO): YES